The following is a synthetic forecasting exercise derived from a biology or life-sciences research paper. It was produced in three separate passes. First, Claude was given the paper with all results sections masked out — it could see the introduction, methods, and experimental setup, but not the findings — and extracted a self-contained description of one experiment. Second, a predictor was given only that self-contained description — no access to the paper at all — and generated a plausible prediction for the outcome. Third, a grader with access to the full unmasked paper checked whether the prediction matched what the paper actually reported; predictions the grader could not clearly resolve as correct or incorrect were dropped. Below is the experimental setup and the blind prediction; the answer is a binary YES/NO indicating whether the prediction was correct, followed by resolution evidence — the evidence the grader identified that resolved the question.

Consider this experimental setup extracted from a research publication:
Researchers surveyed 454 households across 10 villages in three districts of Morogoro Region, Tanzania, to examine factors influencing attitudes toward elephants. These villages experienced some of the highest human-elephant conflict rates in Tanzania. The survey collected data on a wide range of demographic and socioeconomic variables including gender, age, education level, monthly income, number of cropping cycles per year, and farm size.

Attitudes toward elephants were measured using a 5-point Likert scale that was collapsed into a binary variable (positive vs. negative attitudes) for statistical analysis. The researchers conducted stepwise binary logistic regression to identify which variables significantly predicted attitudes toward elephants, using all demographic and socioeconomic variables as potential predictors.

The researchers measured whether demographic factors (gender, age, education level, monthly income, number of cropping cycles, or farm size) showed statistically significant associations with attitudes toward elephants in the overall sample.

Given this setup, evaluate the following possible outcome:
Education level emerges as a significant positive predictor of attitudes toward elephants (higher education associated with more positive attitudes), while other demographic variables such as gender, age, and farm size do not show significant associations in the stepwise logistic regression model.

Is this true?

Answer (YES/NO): NO